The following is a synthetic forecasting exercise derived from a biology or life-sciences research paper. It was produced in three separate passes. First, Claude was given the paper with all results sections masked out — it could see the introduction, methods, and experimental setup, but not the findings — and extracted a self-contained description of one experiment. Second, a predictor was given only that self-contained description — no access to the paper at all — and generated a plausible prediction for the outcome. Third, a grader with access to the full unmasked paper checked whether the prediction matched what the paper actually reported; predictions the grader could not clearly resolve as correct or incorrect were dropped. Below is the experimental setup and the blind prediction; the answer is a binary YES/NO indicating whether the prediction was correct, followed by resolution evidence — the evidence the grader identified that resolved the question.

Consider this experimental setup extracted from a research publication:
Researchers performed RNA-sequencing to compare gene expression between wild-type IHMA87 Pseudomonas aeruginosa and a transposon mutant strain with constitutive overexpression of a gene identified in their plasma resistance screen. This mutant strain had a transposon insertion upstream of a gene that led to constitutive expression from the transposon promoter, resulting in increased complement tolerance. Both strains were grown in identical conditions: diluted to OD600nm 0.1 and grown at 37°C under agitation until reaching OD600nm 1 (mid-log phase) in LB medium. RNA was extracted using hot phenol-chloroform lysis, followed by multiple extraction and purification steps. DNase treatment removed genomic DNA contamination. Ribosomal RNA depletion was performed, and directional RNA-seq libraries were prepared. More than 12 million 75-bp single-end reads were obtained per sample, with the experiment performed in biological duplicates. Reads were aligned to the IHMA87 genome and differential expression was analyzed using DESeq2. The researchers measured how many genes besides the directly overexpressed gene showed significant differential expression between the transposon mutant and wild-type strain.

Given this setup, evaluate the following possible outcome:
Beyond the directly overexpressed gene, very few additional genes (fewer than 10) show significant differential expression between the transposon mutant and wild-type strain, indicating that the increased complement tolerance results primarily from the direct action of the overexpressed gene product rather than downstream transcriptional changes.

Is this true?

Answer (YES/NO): NO